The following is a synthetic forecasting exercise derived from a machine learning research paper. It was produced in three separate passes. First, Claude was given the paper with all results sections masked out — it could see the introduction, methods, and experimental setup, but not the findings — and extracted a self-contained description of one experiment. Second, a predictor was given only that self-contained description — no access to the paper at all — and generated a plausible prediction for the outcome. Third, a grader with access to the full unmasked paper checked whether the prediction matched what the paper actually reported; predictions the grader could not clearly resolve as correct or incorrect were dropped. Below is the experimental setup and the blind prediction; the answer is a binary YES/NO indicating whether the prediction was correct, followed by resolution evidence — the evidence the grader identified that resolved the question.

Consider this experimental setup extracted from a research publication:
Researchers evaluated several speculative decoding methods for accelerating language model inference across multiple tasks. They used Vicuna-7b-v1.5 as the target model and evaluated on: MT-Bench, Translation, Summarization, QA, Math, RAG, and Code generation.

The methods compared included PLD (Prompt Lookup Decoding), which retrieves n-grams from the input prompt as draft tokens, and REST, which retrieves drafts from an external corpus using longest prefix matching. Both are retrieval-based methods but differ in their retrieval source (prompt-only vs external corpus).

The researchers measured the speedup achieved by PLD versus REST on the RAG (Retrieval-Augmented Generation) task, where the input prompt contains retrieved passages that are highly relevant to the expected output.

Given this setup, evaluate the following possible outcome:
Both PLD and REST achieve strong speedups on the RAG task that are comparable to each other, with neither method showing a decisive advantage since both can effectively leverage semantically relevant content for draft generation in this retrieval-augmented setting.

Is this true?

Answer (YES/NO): NO